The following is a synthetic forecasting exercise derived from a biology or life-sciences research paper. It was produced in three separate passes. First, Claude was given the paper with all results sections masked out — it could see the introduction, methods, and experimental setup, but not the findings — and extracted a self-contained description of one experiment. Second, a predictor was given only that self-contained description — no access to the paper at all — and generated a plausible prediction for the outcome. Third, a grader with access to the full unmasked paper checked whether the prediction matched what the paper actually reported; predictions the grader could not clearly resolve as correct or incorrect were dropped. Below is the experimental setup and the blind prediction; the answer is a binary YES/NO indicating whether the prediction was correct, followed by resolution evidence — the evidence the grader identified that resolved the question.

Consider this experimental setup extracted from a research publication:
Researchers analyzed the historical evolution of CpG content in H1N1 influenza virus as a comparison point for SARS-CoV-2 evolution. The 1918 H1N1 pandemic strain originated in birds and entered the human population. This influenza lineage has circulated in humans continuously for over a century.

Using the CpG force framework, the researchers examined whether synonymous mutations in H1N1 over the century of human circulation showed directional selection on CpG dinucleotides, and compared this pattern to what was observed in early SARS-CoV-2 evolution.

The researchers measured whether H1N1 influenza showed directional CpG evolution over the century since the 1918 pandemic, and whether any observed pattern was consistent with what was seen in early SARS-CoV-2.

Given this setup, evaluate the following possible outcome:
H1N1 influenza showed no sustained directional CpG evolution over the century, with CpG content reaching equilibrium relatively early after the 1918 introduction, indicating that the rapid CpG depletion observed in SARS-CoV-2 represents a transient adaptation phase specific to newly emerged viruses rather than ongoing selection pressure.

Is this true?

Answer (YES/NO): NO